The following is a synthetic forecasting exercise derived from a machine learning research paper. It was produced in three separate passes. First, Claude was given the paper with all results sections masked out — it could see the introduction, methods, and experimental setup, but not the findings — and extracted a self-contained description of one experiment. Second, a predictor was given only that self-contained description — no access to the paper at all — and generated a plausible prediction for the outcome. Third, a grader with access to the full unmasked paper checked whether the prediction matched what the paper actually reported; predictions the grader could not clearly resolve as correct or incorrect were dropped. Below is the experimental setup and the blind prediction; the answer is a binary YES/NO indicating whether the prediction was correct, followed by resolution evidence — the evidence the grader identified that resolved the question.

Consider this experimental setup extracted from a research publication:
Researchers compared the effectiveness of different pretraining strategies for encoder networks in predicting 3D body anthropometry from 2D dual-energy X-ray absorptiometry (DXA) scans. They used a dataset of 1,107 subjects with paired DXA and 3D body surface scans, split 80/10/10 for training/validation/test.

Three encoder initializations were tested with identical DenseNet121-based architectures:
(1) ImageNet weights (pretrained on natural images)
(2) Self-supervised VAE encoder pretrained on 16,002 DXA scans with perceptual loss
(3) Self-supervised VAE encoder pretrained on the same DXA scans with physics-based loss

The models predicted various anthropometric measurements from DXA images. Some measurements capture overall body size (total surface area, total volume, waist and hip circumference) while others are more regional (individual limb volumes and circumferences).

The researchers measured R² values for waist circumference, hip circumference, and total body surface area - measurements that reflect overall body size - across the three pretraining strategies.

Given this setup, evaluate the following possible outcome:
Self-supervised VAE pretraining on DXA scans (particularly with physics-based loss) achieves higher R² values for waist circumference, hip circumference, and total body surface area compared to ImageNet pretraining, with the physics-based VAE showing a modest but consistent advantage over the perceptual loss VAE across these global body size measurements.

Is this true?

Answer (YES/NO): NO